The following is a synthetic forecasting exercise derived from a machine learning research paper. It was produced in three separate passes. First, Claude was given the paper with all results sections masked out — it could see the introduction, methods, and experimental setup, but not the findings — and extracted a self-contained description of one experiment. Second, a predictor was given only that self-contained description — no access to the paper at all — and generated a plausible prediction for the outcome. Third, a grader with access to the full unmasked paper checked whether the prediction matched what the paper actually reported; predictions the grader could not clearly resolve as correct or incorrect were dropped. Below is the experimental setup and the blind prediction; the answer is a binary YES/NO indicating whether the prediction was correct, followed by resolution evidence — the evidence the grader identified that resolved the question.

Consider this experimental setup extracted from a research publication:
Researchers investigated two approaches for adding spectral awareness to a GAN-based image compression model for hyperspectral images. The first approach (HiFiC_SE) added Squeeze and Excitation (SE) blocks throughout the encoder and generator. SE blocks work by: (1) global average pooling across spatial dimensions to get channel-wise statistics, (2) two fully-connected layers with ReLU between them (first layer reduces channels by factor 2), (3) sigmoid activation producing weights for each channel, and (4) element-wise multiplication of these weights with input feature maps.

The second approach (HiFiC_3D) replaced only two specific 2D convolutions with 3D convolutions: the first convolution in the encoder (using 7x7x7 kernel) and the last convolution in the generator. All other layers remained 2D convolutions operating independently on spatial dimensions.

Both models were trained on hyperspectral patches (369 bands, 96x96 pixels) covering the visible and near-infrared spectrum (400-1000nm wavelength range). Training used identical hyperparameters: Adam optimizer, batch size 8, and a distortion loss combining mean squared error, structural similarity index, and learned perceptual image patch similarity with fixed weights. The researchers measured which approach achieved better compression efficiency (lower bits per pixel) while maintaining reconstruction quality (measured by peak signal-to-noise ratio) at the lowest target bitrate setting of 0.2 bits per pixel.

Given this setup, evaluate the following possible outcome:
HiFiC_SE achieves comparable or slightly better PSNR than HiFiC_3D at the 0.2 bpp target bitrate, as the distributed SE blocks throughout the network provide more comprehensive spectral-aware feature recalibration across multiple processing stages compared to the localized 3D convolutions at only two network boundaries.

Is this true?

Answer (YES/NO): NO